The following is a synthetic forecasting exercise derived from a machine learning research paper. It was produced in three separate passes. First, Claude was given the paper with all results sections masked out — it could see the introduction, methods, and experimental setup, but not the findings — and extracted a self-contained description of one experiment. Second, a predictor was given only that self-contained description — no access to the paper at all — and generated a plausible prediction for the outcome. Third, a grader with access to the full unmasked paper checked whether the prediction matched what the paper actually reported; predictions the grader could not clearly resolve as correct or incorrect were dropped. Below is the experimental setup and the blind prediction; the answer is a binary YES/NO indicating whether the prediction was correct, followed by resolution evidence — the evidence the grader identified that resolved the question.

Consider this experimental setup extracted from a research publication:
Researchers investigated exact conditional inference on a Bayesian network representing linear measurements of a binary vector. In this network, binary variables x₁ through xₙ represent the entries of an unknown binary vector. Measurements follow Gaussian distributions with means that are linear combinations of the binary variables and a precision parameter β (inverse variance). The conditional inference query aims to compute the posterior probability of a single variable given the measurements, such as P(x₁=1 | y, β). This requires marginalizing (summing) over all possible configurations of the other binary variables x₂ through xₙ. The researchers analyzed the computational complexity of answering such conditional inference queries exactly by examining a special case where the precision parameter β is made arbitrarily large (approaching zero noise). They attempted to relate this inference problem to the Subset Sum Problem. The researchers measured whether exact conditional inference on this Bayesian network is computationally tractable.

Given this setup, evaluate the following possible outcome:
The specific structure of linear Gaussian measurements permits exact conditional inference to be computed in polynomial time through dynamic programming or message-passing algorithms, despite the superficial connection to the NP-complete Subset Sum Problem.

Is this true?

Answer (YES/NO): NO